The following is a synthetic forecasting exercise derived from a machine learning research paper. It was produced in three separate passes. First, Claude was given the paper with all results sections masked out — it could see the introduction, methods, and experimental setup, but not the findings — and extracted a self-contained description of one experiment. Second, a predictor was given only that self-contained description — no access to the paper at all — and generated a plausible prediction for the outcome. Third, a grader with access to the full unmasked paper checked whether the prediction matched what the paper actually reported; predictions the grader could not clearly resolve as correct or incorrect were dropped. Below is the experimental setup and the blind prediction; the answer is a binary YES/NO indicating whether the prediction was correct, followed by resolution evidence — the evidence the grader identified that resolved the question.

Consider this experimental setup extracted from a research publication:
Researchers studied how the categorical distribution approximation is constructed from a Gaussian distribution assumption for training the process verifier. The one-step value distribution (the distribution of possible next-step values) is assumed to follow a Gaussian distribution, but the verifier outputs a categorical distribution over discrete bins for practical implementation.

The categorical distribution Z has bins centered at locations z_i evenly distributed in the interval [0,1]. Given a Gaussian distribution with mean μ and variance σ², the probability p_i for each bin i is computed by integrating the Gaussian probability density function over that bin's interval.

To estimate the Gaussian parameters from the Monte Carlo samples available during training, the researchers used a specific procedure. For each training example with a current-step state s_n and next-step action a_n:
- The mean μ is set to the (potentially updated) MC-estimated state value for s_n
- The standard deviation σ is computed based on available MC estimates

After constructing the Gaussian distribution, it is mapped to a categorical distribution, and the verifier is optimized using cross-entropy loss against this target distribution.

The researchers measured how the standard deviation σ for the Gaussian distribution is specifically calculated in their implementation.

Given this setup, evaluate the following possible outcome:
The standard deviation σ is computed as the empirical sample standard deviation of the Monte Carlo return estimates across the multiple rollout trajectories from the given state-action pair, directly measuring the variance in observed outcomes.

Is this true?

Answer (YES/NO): NO